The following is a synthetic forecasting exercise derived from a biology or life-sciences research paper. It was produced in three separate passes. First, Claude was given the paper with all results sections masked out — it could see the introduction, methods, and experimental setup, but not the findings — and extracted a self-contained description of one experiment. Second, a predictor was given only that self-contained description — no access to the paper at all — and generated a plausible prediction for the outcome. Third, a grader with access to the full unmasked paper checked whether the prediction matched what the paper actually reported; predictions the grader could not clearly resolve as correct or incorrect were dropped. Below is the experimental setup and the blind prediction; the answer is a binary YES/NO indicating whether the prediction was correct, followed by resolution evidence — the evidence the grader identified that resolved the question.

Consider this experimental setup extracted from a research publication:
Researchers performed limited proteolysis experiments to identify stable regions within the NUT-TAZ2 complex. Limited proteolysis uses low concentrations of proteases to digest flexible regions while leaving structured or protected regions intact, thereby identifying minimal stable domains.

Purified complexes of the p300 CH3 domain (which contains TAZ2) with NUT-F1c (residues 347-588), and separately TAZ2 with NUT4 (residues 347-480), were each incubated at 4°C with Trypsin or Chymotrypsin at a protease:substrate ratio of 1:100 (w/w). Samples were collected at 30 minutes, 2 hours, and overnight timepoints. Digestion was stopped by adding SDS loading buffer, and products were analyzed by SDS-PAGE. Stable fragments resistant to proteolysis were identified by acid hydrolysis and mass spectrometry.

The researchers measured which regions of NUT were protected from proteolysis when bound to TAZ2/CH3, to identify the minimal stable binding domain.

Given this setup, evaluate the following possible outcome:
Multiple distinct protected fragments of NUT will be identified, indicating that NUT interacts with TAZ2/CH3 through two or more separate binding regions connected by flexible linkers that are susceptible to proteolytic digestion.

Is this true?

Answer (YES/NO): NO